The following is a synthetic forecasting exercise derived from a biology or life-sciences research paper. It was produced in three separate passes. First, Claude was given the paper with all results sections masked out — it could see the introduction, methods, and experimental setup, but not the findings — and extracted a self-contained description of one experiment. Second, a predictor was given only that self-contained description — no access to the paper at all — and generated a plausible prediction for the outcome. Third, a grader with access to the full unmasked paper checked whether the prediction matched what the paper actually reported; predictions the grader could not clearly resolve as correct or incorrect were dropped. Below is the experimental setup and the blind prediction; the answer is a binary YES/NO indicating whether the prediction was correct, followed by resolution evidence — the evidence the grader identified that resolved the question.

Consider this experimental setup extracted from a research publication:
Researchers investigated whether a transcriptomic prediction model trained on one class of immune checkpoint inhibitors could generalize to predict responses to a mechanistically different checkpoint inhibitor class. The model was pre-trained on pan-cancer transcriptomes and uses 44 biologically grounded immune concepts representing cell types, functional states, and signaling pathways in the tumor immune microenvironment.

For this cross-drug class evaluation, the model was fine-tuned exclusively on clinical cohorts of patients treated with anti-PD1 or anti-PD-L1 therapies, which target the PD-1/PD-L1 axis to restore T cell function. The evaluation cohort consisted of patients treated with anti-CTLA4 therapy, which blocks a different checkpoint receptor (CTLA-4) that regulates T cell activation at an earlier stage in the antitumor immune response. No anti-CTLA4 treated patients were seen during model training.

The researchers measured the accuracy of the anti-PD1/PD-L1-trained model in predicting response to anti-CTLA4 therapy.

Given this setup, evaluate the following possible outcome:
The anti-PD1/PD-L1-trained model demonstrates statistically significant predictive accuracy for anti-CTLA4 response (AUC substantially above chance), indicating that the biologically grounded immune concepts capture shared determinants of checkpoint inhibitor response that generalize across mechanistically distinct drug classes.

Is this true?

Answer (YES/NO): YES